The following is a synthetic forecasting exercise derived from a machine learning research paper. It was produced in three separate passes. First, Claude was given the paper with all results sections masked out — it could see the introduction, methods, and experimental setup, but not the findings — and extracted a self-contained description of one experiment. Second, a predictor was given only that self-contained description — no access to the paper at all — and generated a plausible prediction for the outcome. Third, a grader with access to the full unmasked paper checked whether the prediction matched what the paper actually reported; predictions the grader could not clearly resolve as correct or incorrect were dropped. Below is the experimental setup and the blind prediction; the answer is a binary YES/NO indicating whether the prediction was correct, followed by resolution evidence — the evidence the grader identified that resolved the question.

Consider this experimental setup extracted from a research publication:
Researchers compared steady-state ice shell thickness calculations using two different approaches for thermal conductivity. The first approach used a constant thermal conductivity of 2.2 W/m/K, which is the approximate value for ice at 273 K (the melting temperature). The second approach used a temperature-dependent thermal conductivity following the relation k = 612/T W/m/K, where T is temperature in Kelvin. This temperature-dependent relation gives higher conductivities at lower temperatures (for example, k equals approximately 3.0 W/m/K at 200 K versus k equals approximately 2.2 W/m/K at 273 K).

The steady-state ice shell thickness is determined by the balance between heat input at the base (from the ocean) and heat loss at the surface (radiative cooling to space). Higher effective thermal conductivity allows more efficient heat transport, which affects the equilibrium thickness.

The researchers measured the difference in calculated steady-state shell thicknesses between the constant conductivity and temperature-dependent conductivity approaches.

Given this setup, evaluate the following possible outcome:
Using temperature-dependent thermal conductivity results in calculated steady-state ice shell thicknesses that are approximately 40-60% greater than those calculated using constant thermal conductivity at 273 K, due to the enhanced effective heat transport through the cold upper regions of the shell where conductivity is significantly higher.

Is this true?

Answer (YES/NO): NO